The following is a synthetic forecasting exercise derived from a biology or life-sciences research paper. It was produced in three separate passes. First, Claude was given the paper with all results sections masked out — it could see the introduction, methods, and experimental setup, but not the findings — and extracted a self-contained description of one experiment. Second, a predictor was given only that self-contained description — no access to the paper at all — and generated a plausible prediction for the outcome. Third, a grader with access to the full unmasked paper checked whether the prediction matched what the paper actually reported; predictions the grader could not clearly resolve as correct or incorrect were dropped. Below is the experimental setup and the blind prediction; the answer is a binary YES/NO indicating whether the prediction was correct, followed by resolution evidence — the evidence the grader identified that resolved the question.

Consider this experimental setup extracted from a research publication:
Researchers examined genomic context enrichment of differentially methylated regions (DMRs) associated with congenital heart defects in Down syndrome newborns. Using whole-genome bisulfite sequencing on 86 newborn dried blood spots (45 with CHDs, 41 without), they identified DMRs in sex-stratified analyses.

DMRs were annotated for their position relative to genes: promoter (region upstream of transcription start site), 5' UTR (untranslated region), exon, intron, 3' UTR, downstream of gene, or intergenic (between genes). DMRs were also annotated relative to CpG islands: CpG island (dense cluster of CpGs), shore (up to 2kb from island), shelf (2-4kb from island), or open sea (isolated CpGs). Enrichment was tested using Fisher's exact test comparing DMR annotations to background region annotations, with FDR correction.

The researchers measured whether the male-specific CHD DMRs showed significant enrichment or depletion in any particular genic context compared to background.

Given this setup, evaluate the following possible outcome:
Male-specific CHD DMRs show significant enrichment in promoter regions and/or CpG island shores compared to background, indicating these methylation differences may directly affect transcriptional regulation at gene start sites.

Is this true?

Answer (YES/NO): NO